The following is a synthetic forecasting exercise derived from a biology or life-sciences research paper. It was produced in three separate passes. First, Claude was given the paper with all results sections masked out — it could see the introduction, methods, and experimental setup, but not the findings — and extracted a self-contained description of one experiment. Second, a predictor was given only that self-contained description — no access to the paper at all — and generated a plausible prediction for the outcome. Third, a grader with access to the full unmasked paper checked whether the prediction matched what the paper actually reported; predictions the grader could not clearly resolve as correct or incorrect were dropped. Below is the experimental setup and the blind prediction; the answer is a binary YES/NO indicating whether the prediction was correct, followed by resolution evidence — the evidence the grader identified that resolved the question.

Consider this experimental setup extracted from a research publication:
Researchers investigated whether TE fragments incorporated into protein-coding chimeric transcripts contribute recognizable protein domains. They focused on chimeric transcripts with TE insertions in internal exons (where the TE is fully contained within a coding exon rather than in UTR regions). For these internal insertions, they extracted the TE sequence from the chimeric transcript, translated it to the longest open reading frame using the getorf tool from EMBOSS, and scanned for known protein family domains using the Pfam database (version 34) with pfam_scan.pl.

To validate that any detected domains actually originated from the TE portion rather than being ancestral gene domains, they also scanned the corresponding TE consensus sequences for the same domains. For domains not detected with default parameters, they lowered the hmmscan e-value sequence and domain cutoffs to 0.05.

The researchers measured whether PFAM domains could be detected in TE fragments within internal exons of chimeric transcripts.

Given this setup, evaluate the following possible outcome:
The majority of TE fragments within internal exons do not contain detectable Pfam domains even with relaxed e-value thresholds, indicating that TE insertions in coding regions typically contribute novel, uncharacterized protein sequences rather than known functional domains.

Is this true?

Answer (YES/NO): YES